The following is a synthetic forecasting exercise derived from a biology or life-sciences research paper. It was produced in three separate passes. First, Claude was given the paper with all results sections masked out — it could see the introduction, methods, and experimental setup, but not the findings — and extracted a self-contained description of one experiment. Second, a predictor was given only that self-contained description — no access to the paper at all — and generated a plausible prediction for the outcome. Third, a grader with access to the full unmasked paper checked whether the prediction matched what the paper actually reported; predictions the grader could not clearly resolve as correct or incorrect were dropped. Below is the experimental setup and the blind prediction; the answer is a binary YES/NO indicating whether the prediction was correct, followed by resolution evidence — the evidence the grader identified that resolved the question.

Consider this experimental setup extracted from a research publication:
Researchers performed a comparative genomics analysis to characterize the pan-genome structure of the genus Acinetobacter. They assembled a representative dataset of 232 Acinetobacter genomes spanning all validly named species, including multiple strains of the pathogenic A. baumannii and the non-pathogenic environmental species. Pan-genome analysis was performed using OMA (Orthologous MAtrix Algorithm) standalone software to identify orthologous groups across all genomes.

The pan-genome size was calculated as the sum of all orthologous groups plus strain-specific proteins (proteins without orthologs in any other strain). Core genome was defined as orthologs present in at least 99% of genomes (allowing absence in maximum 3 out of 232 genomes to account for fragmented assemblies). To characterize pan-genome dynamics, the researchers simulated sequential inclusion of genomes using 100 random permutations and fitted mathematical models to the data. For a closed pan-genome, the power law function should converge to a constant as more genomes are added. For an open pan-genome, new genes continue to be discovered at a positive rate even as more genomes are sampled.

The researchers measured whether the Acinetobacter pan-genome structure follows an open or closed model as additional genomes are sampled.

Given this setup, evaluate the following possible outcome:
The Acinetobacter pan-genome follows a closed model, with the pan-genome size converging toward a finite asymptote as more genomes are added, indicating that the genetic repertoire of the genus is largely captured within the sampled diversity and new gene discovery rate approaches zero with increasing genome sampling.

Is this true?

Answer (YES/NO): NO